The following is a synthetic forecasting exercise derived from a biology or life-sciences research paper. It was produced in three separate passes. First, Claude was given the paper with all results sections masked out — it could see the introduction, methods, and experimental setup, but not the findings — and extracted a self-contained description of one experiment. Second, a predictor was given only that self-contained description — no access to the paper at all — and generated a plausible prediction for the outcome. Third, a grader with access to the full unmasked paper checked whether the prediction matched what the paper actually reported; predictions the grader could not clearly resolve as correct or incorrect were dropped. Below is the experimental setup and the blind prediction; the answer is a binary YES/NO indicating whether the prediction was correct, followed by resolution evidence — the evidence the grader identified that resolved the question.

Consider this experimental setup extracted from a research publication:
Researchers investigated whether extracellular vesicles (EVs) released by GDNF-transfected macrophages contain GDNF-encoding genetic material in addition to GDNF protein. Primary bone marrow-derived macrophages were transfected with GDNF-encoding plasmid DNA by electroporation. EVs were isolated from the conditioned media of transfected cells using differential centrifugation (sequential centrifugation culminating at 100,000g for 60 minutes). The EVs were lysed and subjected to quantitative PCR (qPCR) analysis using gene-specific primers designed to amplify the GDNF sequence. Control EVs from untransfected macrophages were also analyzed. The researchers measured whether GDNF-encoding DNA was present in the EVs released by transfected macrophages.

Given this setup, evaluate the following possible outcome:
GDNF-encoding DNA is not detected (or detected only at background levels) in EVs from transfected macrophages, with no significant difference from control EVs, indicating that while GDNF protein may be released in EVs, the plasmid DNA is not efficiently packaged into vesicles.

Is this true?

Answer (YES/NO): NO